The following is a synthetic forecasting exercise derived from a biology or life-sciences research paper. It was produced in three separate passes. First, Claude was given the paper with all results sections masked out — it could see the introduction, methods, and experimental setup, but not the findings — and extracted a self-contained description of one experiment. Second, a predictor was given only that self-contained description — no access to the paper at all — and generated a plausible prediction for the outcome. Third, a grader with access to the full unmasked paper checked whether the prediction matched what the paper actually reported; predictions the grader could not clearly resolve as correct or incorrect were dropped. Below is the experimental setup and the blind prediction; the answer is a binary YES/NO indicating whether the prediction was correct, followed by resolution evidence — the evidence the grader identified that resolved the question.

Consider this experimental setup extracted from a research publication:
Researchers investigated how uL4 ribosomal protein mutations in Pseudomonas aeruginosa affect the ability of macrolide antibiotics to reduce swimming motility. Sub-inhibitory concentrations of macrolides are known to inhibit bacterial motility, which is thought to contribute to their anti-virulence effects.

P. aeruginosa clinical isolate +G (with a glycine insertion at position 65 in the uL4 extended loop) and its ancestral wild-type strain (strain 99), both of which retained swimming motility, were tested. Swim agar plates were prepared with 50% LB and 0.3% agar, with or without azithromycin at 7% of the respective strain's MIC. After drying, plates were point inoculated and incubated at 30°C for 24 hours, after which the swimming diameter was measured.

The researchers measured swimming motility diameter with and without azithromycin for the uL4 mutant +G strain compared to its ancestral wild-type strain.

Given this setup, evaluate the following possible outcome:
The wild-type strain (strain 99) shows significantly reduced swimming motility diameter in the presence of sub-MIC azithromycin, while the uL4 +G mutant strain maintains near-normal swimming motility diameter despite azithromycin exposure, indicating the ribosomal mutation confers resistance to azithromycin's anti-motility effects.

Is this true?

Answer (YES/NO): NO